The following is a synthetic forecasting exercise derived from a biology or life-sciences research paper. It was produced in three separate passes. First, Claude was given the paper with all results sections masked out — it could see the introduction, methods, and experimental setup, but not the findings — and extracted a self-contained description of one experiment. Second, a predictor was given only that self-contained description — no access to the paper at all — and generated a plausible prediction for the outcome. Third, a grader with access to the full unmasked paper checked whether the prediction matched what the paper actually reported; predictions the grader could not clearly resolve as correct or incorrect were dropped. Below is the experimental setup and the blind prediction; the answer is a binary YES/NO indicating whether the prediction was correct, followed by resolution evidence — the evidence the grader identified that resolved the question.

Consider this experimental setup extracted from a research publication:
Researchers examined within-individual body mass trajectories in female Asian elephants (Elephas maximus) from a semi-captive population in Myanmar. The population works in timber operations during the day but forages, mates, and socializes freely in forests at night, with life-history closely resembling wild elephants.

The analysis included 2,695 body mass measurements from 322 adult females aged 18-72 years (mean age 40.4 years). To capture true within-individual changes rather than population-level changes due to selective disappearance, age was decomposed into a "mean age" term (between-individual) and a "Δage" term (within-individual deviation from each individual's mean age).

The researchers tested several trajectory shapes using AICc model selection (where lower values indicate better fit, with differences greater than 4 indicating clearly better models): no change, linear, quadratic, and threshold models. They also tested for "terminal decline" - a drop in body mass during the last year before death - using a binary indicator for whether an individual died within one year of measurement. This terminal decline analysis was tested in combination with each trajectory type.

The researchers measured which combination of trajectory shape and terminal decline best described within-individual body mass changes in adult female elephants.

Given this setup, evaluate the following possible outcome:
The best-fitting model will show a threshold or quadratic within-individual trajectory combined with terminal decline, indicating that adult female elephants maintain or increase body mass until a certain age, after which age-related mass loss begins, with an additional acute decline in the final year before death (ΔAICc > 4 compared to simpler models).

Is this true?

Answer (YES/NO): NO